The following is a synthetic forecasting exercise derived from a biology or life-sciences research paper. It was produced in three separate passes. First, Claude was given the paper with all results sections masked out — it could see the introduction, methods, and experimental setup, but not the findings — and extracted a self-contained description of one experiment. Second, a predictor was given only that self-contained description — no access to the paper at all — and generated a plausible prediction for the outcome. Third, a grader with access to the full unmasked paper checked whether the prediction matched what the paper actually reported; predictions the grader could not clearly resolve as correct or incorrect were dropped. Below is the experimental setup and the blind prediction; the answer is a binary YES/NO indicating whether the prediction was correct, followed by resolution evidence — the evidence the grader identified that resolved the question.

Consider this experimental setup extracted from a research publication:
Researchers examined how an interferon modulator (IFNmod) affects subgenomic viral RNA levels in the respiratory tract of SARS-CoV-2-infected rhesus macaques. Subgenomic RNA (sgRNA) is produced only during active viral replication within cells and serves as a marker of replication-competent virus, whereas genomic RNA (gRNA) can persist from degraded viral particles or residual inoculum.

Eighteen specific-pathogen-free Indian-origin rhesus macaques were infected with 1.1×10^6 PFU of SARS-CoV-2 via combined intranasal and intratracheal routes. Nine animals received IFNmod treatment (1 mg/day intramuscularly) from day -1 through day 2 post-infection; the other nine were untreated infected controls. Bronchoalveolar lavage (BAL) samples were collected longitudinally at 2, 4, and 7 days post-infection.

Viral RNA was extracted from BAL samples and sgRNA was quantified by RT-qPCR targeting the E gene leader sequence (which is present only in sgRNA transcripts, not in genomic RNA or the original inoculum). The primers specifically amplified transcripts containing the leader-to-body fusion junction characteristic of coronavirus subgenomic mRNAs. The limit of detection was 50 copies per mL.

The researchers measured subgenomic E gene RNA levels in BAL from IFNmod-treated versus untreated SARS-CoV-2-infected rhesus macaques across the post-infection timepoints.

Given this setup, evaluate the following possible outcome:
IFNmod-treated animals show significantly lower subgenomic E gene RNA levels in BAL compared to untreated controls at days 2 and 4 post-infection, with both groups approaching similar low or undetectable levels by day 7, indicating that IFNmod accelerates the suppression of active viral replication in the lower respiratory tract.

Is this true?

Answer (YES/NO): NO